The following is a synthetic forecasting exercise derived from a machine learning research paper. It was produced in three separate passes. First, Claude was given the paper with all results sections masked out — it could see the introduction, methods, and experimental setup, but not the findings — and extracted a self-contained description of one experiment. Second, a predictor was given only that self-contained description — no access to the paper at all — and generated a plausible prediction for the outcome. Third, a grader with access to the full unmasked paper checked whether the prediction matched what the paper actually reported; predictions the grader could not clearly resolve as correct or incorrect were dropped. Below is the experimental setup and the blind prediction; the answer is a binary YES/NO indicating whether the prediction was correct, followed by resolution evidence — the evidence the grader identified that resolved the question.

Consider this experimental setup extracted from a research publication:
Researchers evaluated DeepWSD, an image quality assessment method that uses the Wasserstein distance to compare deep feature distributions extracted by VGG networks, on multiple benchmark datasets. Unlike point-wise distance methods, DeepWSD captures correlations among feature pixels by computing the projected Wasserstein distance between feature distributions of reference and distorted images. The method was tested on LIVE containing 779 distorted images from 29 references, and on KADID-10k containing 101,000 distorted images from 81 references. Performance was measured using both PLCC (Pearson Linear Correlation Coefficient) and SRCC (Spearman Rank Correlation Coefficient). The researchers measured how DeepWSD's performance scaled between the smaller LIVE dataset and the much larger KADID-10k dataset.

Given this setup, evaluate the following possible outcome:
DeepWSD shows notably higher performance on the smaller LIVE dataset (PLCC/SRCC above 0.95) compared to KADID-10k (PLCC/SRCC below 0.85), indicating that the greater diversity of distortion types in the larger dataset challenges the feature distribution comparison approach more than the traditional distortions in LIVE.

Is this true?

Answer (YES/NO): NO